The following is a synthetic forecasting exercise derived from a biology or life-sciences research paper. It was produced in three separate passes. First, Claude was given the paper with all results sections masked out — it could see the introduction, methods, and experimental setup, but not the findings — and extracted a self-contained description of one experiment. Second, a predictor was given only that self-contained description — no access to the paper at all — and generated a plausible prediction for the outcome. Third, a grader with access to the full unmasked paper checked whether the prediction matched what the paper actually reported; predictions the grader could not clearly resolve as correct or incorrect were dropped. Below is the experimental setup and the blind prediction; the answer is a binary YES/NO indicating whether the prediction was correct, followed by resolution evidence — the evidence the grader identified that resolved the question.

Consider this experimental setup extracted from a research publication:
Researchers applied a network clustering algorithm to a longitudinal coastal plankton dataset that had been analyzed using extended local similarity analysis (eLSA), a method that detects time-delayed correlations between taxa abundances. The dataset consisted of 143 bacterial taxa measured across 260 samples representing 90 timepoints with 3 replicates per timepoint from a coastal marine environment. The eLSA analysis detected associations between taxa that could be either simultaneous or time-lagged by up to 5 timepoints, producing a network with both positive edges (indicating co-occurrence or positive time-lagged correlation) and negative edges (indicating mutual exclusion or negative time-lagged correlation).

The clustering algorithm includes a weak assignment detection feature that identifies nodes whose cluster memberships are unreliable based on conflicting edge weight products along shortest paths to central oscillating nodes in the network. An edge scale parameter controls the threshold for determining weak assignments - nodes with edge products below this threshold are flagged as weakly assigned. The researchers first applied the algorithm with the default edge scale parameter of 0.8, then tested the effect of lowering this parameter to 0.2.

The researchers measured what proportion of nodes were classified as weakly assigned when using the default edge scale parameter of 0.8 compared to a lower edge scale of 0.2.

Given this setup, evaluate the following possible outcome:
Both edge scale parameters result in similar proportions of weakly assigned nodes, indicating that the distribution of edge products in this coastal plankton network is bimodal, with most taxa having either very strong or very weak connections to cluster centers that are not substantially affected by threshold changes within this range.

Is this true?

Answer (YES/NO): NO